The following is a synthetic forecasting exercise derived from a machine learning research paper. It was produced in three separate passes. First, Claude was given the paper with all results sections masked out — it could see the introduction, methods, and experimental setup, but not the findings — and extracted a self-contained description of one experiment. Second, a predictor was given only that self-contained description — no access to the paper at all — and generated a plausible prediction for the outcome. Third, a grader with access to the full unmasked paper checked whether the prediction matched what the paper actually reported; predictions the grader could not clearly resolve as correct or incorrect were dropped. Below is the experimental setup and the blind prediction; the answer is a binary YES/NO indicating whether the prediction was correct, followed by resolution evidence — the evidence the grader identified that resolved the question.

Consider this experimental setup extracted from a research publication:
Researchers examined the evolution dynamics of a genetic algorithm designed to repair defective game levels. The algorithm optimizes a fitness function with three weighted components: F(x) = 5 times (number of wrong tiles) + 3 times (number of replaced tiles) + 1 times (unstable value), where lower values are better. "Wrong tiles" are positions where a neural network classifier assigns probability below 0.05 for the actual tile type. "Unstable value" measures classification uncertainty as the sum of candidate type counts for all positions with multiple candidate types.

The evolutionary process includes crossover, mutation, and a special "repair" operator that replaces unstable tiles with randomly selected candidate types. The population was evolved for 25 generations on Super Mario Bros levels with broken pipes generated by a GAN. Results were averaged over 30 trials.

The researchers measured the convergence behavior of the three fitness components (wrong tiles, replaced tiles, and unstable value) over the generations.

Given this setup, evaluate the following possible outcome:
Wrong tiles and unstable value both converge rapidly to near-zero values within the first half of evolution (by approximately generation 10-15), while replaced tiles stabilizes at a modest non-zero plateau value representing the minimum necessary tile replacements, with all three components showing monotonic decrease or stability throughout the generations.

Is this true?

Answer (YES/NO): NO